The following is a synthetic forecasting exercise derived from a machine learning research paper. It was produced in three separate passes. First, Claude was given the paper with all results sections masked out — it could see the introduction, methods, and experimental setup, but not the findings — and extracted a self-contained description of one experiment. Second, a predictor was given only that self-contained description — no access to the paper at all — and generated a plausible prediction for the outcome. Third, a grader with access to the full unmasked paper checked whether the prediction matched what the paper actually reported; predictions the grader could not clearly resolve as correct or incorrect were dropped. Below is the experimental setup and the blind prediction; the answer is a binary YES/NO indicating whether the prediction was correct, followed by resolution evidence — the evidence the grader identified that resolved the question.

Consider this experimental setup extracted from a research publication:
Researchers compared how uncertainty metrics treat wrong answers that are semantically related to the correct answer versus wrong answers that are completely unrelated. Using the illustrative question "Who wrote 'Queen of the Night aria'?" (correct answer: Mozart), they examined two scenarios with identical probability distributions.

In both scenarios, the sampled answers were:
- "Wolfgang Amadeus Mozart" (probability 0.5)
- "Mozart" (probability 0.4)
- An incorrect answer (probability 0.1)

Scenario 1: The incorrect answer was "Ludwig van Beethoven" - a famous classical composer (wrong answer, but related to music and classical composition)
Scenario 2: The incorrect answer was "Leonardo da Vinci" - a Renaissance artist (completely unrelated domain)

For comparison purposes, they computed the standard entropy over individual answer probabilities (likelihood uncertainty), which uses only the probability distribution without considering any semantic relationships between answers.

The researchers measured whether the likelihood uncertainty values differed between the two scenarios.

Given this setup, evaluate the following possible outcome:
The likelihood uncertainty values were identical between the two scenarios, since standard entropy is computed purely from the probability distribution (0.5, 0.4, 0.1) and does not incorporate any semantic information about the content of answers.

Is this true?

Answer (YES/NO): YES